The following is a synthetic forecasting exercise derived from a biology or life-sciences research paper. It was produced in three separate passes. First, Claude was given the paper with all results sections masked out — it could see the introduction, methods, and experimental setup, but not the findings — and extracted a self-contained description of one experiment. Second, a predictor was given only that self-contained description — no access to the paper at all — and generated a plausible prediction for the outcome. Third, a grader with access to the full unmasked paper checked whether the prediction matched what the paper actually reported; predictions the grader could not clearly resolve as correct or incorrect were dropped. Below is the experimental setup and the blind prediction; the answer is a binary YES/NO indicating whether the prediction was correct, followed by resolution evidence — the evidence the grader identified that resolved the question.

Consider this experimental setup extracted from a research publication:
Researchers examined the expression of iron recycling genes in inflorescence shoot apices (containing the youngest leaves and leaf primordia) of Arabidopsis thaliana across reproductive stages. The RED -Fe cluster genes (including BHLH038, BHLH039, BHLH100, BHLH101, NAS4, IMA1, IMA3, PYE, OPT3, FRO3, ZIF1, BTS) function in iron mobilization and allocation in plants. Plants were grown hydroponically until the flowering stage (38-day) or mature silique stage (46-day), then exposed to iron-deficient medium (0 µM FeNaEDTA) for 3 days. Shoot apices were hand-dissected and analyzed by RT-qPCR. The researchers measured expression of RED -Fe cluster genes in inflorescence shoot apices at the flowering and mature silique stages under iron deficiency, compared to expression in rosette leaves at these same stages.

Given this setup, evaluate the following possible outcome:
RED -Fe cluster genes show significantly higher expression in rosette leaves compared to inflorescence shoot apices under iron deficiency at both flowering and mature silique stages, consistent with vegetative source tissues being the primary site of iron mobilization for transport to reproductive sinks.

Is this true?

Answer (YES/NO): NO